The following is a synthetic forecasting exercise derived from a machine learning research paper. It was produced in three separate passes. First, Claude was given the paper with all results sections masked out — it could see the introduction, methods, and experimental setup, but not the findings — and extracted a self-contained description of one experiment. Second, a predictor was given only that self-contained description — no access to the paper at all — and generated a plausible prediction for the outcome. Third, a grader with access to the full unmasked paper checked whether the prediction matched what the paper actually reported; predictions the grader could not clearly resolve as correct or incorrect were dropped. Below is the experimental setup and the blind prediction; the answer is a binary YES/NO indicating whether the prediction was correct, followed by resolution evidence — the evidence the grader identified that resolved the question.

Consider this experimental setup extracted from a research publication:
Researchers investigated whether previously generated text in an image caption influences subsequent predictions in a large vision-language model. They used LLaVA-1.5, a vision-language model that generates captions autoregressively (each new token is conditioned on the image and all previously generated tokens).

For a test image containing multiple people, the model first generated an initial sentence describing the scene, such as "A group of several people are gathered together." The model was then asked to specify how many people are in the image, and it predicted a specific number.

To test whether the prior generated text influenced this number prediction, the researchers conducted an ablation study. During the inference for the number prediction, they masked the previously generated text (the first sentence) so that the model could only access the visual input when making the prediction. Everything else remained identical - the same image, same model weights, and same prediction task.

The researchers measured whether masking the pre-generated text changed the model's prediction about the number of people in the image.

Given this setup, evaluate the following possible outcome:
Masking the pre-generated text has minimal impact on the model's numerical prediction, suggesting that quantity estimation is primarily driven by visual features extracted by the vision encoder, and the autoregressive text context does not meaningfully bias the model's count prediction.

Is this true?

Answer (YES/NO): NO